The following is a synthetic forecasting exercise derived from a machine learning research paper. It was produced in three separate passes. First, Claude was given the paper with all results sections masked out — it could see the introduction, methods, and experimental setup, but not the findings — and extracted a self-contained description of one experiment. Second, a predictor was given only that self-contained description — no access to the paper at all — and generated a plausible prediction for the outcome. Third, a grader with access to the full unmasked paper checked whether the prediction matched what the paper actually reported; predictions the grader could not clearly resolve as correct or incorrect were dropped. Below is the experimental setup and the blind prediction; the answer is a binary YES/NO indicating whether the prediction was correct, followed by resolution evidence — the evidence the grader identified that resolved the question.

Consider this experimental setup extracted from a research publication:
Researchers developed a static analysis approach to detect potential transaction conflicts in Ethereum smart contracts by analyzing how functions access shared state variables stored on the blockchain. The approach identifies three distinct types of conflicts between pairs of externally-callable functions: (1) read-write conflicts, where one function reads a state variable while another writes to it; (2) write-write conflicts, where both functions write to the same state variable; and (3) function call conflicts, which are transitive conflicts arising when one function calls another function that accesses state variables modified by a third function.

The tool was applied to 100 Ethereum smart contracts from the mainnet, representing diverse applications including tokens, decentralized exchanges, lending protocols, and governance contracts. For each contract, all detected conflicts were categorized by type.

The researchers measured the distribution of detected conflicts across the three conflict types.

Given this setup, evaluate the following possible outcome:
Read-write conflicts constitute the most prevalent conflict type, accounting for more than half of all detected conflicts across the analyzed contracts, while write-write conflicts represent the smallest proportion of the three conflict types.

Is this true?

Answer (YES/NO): NO